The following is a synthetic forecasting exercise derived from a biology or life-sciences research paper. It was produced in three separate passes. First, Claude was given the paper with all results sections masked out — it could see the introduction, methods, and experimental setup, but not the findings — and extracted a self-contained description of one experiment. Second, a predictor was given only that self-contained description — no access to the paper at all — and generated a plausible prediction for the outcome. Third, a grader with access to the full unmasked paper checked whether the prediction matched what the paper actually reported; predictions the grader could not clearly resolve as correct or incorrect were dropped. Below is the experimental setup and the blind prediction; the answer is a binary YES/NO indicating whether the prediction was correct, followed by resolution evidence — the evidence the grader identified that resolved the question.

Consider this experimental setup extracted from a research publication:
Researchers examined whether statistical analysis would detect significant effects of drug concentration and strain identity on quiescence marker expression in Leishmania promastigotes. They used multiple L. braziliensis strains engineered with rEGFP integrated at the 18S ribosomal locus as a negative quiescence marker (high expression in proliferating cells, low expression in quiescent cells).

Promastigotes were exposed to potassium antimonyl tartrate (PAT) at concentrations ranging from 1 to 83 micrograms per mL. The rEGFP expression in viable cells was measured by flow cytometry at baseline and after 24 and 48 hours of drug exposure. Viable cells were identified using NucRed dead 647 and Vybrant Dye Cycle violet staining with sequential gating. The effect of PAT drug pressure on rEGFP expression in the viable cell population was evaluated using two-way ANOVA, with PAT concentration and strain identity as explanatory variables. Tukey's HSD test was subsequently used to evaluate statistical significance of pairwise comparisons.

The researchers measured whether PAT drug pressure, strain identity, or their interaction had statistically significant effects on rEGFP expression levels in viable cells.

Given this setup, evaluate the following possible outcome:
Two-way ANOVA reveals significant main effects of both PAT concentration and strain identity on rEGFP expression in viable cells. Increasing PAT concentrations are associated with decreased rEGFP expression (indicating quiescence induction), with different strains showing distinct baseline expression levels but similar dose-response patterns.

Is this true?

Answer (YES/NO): YES